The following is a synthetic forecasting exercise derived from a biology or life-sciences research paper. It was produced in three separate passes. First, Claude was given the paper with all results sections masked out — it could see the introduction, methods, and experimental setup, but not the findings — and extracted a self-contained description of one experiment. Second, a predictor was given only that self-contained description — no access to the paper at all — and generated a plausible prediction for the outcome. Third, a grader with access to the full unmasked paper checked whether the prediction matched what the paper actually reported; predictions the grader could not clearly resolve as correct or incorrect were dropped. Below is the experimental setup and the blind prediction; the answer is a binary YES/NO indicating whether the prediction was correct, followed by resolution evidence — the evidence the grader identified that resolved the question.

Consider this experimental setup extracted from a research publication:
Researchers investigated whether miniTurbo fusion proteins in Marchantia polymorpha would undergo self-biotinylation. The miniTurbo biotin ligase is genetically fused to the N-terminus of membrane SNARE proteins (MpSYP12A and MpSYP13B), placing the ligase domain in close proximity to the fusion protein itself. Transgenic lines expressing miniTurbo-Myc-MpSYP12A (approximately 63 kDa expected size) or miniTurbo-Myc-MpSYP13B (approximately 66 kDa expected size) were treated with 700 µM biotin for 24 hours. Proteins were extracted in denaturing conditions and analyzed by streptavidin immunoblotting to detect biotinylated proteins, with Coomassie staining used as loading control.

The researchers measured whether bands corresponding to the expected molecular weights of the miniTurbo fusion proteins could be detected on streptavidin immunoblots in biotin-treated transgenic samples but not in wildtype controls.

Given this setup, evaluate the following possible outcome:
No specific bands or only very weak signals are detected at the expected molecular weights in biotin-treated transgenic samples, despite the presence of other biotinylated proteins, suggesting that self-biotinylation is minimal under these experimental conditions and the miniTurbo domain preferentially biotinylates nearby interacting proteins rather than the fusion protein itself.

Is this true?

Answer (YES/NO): NO